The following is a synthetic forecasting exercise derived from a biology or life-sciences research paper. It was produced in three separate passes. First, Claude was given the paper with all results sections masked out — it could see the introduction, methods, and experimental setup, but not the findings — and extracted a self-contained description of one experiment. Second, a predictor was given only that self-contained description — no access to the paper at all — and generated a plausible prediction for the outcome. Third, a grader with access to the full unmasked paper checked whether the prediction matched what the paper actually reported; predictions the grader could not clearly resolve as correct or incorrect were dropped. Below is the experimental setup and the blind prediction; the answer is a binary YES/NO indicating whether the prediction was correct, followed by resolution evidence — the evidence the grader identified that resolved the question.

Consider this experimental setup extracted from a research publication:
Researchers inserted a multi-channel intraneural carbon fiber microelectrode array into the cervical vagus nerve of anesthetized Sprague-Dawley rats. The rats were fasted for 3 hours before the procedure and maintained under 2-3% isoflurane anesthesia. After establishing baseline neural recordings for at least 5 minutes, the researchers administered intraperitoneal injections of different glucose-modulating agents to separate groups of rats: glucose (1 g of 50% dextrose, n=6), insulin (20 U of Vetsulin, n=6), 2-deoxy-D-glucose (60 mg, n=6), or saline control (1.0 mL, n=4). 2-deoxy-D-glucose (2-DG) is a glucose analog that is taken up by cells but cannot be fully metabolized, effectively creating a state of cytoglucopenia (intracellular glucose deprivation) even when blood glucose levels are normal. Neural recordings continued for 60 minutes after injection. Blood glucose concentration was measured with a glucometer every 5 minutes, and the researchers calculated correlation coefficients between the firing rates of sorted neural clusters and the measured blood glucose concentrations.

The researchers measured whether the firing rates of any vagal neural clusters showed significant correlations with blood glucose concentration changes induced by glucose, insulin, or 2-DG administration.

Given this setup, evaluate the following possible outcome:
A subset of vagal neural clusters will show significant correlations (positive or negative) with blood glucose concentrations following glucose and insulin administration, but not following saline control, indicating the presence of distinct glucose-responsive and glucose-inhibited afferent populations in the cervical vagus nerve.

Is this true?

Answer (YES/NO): NO